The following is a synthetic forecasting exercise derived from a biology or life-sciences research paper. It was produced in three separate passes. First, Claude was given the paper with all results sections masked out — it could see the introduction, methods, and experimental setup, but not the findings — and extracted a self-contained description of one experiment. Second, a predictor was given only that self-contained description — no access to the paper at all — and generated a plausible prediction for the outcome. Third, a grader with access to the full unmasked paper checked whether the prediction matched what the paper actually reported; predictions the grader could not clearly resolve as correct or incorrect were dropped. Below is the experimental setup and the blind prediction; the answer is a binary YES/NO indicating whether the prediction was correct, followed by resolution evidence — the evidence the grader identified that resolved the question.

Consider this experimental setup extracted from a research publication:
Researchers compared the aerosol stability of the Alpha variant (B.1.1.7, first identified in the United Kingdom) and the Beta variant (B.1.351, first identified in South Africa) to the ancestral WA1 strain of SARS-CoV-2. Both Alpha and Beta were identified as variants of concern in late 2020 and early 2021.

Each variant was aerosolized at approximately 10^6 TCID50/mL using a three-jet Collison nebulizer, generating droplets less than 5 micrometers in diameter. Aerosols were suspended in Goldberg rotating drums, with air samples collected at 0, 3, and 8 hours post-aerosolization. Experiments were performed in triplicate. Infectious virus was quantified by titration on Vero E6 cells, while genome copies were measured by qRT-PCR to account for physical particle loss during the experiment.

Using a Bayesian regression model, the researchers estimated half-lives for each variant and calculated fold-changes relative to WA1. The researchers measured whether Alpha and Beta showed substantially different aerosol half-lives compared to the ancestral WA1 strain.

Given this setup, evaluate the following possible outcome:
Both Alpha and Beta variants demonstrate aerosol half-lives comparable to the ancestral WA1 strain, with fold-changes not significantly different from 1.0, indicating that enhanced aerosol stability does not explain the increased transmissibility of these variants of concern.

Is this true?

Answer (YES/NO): NO